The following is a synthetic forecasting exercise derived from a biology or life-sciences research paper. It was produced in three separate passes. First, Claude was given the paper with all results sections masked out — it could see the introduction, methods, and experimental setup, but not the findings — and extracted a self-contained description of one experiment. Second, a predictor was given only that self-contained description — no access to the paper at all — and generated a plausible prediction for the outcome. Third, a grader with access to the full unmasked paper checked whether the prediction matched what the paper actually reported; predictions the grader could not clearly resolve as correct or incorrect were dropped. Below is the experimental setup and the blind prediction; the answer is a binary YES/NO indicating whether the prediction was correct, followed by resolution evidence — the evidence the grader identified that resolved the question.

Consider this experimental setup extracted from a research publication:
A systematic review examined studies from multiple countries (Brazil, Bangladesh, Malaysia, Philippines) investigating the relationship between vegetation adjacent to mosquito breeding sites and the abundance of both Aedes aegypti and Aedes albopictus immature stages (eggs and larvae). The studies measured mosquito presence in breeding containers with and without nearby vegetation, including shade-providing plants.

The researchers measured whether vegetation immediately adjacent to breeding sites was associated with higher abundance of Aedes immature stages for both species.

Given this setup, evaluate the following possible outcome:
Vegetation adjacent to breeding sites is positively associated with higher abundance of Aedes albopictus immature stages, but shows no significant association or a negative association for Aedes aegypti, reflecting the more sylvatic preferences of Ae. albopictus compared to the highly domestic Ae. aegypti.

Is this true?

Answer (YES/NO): NO